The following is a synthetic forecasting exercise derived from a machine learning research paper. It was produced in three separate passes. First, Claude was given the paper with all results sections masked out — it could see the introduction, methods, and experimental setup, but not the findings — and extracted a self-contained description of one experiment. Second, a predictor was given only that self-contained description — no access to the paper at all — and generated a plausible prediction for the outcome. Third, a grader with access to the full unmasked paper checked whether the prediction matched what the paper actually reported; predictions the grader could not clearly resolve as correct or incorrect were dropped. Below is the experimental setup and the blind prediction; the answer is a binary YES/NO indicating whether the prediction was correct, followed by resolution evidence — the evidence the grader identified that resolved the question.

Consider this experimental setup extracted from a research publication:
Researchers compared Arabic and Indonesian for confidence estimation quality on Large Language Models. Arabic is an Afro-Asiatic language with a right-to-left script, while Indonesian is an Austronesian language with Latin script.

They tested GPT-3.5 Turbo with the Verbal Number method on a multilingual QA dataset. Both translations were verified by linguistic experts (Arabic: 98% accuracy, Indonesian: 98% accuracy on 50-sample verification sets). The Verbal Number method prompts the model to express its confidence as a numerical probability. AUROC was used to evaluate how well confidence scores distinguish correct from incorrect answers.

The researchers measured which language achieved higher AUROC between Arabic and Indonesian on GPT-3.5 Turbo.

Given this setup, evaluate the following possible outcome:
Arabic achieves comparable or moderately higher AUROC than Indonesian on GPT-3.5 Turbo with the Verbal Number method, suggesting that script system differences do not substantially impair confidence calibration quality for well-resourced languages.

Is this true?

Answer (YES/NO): YES